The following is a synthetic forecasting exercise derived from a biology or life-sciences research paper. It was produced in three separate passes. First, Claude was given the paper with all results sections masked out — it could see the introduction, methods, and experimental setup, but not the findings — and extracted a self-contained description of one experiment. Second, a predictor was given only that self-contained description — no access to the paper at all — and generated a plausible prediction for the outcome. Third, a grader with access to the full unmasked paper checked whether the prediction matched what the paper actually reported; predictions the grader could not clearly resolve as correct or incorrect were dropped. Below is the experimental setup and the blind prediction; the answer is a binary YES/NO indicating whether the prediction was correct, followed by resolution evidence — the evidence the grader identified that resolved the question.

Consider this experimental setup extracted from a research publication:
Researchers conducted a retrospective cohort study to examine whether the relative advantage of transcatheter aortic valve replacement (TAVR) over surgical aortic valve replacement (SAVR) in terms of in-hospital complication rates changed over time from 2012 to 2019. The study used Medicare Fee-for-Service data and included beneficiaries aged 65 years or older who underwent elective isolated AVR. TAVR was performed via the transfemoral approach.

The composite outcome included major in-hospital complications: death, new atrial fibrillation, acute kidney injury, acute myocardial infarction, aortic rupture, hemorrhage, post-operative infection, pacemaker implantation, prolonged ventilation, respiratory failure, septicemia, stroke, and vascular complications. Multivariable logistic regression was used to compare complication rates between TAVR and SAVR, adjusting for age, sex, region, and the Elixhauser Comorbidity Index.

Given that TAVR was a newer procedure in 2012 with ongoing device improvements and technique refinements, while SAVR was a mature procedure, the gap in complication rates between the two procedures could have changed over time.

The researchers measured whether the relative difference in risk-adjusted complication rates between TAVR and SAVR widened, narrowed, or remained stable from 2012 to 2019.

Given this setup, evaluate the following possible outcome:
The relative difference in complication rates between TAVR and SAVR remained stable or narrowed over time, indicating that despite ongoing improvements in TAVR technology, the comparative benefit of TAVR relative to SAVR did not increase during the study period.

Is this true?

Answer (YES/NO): NO